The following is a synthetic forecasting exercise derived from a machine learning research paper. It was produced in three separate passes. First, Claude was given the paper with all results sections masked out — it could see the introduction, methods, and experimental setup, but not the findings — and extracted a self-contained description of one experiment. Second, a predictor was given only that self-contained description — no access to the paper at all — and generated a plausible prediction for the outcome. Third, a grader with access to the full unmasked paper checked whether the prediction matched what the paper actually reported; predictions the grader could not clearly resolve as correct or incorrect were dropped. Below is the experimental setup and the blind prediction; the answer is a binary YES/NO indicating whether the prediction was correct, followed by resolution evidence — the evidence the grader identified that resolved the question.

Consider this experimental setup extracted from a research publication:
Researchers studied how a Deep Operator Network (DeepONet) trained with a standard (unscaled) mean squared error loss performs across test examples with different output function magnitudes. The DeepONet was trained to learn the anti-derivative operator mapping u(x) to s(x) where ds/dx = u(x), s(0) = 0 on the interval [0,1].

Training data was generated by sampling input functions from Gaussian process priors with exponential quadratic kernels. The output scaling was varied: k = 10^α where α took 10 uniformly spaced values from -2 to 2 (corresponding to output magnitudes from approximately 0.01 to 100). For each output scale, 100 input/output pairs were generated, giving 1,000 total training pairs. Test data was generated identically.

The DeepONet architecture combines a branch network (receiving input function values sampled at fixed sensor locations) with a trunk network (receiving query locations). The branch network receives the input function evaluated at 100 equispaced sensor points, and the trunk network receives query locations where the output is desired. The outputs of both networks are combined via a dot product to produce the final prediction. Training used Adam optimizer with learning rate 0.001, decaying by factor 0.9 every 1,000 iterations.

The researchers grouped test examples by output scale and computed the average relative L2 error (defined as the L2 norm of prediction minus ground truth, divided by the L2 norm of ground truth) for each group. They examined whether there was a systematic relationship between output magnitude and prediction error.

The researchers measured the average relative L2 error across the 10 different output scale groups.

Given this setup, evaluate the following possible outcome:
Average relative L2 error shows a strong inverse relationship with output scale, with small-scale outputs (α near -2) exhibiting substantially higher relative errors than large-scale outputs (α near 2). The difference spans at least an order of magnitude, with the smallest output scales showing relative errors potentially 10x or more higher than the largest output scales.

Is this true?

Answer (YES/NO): NO